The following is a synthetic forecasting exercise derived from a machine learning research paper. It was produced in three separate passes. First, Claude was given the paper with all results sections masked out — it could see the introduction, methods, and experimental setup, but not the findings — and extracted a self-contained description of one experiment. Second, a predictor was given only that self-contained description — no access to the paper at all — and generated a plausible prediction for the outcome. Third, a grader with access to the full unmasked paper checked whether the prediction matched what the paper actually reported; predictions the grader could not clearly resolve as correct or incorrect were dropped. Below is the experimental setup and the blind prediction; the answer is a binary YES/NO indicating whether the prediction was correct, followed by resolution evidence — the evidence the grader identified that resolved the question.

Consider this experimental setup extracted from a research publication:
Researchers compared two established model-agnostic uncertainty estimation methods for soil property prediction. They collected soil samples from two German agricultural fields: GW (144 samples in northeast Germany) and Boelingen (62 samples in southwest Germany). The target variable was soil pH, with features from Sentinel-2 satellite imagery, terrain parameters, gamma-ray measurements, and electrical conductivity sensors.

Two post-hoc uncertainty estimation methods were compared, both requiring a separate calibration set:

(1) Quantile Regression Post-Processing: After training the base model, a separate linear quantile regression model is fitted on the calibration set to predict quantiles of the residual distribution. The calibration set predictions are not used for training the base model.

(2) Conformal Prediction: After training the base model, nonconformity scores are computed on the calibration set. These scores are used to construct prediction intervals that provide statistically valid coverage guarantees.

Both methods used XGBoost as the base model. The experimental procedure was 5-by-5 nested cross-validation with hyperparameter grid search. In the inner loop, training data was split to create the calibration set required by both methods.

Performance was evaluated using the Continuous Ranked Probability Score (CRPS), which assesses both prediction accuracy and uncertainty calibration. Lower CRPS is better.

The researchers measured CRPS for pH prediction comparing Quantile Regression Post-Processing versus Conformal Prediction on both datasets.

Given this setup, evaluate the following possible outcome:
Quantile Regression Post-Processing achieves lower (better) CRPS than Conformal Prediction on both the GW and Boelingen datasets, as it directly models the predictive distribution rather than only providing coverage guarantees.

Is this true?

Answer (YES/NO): NO